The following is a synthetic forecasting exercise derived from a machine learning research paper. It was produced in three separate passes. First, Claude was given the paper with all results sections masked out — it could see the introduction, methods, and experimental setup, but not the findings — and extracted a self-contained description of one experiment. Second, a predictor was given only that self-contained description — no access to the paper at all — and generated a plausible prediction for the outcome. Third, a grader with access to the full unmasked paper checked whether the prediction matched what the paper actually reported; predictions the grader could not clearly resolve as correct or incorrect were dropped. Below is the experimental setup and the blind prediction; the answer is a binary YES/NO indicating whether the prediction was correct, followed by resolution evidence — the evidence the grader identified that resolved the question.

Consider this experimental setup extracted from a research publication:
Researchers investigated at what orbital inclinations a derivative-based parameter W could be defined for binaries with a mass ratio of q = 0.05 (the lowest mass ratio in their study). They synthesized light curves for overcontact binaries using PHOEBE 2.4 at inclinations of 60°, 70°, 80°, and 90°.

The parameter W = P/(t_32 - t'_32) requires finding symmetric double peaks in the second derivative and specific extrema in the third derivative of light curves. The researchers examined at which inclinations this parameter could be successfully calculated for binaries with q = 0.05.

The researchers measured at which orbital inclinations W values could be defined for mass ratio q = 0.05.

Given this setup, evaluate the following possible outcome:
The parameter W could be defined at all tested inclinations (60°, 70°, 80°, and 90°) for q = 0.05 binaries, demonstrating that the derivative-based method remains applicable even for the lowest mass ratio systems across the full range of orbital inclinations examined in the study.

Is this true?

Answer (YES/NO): YES